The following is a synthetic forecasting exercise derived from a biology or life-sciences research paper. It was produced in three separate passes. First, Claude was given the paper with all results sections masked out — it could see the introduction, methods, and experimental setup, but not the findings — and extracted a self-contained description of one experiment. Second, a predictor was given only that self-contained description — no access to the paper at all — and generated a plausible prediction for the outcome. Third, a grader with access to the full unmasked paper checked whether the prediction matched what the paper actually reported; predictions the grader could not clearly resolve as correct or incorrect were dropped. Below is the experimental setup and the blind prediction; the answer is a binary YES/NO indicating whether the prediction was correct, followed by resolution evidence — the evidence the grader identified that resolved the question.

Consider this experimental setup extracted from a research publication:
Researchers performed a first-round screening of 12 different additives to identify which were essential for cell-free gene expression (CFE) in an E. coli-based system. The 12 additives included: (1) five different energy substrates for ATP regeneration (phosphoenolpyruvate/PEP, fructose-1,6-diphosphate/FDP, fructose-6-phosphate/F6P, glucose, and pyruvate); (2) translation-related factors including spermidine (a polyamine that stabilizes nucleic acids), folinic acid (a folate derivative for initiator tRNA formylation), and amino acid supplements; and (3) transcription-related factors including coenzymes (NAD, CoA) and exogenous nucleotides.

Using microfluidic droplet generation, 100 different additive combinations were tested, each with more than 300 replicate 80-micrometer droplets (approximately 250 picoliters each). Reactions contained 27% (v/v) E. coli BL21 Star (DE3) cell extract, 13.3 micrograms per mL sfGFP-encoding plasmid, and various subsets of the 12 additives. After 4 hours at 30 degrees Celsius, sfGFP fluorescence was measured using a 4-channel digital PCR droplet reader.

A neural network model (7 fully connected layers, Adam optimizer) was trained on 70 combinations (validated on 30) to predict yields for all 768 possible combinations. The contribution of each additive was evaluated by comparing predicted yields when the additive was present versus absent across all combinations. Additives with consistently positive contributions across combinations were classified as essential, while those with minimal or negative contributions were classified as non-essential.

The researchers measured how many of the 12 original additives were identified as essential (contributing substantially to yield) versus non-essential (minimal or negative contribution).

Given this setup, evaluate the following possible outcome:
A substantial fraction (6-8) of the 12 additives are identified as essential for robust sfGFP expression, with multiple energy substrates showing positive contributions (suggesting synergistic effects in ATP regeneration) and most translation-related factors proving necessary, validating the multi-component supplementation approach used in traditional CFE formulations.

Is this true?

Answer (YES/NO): NO